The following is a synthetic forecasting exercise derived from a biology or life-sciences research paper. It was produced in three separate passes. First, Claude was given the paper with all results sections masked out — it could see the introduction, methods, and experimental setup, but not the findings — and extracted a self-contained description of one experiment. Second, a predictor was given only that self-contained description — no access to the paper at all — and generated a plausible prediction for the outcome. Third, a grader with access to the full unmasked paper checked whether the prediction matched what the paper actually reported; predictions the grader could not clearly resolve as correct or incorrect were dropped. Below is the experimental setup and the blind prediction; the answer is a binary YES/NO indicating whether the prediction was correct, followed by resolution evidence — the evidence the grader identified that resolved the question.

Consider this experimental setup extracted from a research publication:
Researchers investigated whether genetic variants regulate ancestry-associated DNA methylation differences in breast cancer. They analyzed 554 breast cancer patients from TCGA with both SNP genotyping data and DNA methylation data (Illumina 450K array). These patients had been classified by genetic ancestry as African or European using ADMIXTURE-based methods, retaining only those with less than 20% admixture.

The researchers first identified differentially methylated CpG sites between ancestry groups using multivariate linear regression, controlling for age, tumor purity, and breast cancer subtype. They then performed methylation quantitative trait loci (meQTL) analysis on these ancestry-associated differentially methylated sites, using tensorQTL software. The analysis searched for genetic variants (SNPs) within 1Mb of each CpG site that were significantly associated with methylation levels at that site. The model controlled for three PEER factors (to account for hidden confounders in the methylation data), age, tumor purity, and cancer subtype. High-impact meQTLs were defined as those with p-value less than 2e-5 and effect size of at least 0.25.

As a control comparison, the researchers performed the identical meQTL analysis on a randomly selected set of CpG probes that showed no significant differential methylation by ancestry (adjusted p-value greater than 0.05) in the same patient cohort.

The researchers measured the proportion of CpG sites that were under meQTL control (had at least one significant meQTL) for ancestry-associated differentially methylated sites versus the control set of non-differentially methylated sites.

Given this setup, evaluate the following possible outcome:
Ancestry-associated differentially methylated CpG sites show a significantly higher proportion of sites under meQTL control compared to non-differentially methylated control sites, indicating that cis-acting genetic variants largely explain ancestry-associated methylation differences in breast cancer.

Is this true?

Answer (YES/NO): NO